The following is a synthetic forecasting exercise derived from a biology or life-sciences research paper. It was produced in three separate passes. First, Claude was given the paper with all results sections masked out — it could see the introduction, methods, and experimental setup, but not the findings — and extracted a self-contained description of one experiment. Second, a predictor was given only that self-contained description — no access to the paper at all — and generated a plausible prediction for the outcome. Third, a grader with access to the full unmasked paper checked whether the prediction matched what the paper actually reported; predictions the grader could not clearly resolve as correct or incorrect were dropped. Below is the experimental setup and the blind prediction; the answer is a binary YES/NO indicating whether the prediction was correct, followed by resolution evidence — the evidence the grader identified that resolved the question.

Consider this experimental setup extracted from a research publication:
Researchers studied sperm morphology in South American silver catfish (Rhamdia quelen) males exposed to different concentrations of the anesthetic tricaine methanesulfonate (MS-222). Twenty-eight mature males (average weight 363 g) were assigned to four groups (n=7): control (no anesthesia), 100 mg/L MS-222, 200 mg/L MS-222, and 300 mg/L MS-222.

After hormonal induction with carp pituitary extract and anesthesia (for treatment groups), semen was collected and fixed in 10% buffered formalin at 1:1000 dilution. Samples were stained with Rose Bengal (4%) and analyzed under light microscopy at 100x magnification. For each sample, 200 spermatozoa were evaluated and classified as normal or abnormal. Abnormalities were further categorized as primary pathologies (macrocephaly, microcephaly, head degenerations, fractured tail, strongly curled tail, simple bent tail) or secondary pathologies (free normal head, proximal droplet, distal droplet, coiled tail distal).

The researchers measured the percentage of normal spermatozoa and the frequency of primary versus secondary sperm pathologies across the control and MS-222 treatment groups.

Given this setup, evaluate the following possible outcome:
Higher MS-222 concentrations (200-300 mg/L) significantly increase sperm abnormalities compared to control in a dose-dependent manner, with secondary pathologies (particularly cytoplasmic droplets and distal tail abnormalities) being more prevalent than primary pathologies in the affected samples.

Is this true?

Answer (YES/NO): NO